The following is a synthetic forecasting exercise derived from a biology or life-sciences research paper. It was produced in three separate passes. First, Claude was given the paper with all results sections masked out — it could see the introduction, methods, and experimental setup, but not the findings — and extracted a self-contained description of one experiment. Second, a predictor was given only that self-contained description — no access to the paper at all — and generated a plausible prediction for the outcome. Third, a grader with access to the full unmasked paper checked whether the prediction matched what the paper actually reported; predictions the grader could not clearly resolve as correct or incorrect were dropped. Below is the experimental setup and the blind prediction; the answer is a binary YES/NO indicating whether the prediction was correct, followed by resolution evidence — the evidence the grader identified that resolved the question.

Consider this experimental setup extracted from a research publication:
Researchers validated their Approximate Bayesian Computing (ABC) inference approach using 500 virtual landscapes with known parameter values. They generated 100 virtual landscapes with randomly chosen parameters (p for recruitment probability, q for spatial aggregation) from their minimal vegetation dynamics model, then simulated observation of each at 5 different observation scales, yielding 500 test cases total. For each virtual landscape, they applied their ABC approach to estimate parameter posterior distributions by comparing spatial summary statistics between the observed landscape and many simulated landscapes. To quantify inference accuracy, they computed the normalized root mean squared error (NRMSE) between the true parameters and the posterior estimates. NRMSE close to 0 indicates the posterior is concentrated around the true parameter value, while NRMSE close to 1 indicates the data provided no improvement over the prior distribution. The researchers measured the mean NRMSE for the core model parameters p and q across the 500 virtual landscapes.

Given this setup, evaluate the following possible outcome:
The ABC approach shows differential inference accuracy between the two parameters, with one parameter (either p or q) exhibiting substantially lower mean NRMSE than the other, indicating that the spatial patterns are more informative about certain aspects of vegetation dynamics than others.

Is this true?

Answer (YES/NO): NO